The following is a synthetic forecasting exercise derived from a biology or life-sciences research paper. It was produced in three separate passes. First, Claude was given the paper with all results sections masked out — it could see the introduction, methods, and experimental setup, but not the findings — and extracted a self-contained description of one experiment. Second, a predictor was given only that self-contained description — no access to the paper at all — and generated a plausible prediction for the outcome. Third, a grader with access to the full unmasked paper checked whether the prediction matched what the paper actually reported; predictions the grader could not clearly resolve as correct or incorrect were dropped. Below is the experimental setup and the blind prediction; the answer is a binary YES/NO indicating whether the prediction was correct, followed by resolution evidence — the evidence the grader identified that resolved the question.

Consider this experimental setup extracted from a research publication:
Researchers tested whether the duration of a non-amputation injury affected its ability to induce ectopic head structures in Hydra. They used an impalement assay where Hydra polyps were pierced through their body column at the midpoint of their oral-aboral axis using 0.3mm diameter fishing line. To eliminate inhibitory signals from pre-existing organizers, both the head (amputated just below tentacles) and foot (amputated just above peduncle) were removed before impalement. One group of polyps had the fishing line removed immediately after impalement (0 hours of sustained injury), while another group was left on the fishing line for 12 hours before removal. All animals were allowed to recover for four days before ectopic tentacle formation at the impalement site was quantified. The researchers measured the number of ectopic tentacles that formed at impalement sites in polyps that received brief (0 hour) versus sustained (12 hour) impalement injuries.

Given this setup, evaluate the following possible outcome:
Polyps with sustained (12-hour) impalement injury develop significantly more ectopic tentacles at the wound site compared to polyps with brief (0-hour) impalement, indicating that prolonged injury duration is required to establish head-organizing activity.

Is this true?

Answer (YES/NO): YES